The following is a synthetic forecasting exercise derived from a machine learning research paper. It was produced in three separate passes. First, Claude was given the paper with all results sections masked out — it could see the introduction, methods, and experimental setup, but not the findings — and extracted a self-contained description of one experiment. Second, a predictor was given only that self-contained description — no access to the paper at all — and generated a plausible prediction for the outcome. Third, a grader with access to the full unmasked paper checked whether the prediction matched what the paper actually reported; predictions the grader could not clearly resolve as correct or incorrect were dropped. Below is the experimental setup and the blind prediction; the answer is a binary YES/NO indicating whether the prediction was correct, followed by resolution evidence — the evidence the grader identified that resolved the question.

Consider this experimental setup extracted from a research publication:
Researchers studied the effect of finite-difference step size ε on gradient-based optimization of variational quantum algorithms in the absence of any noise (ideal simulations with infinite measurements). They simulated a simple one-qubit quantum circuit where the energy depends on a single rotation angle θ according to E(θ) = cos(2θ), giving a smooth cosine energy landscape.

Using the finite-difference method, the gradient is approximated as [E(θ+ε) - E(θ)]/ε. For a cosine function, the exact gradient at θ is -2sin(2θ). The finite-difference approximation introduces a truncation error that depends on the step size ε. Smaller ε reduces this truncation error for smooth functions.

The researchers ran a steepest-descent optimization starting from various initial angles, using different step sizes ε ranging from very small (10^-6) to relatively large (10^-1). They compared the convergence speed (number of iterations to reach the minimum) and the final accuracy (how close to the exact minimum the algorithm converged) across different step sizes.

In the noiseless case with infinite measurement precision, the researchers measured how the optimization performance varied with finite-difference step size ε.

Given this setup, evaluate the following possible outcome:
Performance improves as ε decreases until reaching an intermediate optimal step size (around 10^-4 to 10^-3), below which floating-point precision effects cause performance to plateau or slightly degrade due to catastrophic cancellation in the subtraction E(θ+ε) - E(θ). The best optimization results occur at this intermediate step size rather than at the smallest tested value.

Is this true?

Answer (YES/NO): NO